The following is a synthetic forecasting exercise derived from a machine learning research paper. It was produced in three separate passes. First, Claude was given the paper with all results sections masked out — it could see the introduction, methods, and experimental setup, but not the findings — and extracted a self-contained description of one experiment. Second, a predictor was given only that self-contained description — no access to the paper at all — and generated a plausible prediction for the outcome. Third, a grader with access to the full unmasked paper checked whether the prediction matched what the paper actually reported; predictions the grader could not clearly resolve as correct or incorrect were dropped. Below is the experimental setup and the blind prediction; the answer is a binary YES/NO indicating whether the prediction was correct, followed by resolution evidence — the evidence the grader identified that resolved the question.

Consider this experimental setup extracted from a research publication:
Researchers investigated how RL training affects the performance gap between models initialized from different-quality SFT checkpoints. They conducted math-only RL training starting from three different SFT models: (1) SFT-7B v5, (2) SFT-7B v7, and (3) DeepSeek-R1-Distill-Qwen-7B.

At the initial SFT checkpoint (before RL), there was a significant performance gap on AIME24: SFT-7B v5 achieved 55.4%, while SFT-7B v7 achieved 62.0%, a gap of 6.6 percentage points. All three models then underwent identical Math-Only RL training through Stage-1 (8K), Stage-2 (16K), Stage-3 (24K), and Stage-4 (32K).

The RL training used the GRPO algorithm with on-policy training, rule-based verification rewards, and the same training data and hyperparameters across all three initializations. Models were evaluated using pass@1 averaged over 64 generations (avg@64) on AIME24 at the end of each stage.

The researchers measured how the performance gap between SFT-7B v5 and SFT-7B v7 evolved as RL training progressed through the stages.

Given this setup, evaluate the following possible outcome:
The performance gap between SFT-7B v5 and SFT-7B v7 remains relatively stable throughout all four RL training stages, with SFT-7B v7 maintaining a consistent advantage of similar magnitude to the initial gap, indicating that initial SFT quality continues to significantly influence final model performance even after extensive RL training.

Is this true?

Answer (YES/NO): NO